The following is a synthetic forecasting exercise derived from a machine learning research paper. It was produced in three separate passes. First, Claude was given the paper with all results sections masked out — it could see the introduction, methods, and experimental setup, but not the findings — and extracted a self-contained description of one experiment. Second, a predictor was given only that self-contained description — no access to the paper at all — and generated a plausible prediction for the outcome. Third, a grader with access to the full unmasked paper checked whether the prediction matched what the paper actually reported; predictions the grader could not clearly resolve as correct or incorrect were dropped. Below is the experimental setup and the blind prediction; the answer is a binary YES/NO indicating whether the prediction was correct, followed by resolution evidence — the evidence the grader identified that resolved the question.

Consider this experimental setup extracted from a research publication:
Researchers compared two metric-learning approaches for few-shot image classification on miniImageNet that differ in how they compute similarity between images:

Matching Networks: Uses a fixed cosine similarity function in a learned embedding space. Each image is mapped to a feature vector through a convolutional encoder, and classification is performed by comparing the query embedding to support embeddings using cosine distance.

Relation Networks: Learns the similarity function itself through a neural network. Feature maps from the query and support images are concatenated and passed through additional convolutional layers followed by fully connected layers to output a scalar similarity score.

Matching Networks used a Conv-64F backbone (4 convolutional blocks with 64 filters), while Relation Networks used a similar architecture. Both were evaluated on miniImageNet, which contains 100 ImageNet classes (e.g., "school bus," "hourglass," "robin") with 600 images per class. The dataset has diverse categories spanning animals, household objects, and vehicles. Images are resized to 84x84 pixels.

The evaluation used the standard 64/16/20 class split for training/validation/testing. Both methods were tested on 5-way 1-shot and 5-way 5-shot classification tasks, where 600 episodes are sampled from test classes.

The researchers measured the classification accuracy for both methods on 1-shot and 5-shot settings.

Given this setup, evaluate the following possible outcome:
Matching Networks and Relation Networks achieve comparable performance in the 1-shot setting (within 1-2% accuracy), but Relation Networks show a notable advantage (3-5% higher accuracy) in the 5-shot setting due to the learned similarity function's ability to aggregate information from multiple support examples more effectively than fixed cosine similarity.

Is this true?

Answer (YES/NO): NO